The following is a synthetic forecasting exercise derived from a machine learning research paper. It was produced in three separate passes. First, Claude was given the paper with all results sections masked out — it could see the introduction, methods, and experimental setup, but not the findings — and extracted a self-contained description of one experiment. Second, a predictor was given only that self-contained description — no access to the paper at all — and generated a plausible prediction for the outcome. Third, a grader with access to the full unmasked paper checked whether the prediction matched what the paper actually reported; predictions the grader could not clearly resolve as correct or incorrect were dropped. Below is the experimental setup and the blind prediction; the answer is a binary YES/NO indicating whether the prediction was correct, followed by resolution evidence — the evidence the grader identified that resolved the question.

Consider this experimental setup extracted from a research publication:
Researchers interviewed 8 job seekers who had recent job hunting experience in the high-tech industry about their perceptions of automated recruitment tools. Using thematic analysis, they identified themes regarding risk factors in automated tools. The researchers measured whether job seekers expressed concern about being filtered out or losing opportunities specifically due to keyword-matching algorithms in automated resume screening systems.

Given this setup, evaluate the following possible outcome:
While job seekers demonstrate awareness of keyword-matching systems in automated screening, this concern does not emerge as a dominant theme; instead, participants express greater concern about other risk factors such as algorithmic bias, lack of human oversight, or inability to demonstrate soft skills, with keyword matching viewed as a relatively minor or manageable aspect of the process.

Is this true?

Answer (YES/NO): NO